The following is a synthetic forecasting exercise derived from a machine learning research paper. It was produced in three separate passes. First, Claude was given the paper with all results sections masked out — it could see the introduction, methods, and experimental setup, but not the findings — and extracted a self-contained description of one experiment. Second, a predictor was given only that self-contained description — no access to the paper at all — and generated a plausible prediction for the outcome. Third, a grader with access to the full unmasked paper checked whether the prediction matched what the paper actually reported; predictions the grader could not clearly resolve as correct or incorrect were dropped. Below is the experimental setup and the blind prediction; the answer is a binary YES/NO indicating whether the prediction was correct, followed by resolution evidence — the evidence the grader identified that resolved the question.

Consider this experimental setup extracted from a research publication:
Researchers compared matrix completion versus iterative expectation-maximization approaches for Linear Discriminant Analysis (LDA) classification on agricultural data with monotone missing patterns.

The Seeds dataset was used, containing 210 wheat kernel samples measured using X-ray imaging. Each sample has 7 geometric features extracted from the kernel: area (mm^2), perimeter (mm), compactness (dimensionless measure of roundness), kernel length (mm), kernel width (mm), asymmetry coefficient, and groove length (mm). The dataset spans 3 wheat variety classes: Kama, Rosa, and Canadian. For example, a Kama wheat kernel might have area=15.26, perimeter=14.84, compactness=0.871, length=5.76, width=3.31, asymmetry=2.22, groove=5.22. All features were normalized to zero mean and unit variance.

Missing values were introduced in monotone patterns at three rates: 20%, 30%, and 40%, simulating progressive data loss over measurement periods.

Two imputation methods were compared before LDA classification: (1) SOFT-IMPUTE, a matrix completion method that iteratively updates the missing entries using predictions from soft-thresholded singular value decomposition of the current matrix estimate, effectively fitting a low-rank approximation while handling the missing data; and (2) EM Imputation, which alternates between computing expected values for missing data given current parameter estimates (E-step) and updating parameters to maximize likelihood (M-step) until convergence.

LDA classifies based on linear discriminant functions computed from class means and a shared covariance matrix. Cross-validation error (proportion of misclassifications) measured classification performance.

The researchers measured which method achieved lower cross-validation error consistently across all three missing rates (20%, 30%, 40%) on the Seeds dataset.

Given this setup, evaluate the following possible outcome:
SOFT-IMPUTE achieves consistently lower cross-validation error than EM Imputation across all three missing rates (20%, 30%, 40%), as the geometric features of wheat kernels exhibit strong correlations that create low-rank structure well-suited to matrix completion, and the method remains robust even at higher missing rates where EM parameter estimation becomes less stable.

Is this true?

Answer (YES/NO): YES